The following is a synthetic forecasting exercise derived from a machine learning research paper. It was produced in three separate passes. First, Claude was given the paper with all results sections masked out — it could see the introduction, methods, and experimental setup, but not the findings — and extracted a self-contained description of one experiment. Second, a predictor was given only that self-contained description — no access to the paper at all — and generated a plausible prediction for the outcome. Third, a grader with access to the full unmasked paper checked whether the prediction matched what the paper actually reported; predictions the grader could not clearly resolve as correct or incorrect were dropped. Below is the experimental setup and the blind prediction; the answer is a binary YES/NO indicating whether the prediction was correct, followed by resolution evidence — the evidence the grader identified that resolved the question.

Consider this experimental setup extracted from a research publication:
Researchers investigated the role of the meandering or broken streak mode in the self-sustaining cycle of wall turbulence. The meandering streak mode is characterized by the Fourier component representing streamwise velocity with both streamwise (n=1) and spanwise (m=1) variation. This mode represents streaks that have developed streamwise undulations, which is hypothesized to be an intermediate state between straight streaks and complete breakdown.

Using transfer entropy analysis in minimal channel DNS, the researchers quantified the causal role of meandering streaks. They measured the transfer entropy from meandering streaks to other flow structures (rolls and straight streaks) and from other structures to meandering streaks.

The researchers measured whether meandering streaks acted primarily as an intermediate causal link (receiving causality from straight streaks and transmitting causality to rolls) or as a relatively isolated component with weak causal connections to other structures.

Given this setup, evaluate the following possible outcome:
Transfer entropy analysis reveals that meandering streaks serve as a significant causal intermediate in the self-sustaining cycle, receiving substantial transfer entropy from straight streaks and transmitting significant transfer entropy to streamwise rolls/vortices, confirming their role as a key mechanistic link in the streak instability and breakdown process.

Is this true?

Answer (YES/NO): NO